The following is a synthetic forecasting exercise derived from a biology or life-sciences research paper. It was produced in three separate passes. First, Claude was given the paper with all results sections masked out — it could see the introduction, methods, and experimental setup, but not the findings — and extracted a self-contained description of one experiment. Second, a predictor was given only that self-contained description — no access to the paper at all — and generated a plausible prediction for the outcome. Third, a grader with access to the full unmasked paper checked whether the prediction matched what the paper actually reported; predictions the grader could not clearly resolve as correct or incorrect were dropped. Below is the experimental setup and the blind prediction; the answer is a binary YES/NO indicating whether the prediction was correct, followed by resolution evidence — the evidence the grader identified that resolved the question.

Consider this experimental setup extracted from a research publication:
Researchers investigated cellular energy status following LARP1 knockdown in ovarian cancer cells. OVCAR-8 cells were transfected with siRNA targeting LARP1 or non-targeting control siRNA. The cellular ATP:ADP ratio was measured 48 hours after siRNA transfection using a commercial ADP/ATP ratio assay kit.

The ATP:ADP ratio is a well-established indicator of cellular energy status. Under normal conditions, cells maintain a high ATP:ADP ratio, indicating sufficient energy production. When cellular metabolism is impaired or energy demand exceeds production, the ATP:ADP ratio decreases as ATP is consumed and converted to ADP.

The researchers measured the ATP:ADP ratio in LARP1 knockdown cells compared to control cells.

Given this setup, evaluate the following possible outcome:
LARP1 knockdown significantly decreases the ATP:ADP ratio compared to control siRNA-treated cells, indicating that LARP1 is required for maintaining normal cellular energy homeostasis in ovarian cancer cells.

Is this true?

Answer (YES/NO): YES